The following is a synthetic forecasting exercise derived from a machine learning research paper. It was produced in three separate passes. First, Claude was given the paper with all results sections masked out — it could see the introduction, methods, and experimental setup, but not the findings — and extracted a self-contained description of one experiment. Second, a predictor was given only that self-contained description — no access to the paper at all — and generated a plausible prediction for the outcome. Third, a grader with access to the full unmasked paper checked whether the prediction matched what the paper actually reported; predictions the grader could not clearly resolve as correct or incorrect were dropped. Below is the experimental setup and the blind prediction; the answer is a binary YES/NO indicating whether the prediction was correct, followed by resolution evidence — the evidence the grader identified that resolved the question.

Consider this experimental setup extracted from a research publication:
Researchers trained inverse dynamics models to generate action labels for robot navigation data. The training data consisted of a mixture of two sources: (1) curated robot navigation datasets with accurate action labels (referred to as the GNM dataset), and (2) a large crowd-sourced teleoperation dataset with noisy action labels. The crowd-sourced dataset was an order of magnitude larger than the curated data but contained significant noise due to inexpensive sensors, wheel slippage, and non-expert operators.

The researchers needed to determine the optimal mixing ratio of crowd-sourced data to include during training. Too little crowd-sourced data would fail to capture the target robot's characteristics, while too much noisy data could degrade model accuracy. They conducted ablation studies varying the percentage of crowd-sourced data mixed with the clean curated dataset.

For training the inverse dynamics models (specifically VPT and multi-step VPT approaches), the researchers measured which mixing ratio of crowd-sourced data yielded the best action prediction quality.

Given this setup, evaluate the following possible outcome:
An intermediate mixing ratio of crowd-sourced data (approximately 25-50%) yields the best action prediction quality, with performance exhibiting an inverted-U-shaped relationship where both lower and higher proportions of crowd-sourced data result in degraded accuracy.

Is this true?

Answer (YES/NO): NO